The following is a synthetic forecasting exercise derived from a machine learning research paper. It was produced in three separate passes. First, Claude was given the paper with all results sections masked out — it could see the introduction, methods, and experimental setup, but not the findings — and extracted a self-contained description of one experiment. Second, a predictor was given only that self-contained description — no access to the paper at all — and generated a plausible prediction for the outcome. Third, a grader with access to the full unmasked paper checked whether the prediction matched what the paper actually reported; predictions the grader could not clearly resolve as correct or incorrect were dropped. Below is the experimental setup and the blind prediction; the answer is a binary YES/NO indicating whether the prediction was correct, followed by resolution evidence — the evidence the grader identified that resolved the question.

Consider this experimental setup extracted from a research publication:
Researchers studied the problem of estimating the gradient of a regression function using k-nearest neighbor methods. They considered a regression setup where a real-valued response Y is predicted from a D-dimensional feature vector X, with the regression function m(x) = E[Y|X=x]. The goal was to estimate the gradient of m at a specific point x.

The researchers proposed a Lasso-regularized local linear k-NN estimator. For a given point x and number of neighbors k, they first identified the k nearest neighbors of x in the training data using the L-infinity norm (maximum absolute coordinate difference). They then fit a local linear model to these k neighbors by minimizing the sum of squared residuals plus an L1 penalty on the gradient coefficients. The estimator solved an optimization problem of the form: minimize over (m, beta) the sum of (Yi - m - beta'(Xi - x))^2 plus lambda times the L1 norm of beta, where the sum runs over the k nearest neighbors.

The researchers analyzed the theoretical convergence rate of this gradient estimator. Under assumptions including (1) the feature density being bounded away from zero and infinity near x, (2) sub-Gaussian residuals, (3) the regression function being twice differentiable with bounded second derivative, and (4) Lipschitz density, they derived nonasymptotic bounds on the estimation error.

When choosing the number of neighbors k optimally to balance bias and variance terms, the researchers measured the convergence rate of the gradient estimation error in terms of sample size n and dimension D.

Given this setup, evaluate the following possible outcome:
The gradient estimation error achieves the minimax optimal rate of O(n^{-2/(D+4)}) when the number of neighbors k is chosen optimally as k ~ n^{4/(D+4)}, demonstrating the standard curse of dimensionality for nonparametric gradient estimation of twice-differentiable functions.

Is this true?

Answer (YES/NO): NO